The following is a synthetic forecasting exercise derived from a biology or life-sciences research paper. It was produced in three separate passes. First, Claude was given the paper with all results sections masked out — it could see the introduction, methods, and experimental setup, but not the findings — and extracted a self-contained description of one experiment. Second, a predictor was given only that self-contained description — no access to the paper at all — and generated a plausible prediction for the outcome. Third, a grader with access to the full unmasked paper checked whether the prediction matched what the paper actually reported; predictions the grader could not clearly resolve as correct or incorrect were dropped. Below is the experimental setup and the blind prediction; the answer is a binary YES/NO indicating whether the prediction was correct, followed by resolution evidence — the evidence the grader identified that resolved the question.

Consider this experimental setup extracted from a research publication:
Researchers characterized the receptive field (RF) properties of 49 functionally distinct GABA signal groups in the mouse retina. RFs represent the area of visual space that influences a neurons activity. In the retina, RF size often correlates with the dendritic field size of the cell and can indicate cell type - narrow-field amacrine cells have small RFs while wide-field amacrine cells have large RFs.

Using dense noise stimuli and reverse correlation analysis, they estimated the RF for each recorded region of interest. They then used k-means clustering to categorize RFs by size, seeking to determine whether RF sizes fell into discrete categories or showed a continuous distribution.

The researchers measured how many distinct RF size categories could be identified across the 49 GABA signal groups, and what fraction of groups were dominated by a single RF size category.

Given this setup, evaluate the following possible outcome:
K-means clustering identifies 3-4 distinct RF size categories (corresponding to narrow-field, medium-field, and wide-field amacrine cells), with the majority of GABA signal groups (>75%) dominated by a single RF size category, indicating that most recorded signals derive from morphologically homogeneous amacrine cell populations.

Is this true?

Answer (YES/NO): YES